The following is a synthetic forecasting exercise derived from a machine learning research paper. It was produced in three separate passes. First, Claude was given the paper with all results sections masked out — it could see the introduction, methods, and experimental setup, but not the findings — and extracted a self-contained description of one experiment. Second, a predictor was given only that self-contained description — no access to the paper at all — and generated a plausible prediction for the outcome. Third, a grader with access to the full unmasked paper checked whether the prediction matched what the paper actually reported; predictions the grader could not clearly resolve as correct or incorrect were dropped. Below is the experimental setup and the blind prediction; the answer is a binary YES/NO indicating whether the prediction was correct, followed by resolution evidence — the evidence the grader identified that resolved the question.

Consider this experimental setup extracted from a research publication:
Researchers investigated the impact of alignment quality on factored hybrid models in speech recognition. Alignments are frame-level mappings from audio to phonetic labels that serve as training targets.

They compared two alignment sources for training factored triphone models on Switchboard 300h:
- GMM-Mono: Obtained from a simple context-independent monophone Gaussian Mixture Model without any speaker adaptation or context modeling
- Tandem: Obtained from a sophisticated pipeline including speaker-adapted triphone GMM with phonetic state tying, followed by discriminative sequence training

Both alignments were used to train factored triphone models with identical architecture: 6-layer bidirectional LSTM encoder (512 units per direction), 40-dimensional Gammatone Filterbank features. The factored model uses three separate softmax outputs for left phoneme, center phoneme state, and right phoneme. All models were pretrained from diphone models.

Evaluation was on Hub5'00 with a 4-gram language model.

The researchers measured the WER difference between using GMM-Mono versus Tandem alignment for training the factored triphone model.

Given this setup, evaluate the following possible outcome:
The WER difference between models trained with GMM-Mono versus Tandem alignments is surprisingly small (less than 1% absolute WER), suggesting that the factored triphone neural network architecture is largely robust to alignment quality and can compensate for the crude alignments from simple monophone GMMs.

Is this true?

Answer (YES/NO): NO